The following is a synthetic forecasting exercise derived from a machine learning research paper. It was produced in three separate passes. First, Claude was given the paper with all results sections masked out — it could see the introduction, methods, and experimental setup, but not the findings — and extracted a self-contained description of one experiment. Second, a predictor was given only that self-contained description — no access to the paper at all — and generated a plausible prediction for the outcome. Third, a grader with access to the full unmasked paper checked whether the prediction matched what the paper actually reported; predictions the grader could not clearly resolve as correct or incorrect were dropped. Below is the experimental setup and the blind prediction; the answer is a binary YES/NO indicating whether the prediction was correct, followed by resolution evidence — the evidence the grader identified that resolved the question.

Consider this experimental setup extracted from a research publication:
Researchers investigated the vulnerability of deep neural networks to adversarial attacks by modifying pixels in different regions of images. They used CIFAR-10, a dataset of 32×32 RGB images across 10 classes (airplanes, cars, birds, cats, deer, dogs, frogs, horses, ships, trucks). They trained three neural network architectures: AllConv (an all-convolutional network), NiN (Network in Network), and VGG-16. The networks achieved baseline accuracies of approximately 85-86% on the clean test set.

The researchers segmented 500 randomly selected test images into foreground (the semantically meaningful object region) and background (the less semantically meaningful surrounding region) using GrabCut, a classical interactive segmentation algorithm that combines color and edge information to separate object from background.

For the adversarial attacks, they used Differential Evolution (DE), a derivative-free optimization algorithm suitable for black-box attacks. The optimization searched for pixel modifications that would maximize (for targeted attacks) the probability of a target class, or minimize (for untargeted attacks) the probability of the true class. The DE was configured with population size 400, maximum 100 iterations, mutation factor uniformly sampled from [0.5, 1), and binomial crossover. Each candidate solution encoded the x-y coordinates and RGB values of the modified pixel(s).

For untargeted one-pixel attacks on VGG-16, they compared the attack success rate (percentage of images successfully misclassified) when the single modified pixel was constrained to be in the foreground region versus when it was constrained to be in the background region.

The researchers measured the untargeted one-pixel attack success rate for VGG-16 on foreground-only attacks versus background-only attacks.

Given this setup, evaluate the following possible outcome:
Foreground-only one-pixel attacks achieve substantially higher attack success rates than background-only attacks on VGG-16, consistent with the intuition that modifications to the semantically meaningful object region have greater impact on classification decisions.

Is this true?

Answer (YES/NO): YES